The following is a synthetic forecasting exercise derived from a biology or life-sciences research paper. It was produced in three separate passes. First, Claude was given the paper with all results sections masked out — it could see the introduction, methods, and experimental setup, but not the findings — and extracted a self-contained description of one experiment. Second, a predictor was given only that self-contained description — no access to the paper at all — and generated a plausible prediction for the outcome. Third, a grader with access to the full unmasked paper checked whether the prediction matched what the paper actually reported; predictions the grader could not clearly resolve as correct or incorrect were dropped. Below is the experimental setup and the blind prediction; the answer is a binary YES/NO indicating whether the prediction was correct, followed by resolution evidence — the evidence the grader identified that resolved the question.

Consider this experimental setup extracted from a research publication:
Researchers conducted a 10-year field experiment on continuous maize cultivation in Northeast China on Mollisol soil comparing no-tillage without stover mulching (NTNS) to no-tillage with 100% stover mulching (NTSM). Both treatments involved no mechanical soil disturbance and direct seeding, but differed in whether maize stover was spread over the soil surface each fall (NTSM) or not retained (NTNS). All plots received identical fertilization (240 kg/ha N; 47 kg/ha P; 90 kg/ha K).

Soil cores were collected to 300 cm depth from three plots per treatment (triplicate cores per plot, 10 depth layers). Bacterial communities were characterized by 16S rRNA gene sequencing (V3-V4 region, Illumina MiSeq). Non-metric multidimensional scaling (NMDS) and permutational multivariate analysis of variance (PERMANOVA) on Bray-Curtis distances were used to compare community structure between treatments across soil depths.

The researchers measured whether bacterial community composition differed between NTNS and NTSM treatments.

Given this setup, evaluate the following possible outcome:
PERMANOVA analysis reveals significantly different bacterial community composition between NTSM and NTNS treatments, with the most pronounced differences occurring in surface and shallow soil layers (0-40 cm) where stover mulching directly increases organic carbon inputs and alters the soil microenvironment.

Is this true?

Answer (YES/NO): NO